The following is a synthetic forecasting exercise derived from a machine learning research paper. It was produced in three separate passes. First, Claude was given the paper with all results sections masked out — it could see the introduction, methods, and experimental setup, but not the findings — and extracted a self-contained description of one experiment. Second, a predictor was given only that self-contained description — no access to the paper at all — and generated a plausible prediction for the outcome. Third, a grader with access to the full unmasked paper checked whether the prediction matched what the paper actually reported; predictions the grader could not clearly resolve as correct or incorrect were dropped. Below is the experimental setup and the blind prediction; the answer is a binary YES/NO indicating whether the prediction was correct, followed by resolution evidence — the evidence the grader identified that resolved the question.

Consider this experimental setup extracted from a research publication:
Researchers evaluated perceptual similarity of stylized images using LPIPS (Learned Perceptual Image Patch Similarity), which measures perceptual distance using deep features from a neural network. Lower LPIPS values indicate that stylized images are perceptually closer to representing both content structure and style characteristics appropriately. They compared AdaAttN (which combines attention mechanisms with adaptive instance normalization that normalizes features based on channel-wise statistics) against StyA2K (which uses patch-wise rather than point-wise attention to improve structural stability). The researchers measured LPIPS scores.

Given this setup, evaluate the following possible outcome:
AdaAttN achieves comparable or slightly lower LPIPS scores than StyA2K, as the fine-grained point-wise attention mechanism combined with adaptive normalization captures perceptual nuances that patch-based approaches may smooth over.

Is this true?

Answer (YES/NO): NO